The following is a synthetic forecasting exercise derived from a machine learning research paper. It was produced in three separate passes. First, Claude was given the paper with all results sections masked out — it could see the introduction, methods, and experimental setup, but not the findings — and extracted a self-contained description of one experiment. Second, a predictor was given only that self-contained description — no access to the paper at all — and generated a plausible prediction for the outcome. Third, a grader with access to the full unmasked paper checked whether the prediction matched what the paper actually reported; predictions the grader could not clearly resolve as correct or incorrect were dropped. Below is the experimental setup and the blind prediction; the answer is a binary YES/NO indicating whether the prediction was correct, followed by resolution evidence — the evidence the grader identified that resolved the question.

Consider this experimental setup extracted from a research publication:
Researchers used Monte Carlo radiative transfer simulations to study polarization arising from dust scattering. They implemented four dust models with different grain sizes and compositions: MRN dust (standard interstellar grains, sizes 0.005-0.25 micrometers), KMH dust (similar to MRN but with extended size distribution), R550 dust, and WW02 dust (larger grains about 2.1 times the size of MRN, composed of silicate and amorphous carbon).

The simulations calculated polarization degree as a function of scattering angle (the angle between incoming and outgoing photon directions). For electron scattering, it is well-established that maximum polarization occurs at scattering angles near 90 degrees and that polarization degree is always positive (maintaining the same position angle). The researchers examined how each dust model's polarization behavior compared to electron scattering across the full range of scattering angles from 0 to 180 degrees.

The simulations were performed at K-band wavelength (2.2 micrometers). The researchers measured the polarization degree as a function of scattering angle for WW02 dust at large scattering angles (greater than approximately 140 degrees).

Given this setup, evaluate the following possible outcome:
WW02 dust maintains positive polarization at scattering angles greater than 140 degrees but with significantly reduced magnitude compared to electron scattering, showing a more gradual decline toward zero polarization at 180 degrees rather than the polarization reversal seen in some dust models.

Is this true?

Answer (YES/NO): NO